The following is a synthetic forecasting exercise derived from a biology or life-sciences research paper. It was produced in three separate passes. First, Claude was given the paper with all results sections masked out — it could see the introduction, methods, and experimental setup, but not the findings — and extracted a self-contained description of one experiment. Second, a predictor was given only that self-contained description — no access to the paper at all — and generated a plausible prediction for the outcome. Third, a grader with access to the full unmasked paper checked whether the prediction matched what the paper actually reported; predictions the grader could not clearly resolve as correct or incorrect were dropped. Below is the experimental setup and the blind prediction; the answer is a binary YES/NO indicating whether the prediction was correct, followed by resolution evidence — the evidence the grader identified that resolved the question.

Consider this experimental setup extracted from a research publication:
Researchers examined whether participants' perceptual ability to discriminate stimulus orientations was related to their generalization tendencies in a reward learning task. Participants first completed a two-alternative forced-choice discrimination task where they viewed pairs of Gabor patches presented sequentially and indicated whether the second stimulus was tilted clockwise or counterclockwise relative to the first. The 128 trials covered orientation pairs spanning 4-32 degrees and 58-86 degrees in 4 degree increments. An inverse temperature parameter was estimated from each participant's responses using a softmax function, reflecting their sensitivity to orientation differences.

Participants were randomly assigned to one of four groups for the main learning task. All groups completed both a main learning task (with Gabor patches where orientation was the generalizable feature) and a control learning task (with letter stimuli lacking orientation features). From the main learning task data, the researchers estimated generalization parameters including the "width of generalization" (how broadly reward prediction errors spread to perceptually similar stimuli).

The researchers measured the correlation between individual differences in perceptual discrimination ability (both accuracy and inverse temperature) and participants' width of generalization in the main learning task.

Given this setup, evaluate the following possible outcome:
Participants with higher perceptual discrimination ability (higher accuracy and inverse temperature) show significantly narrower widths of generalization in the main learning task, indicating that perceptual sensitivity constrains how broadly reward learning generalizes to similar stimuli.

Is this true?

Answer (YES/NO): NO